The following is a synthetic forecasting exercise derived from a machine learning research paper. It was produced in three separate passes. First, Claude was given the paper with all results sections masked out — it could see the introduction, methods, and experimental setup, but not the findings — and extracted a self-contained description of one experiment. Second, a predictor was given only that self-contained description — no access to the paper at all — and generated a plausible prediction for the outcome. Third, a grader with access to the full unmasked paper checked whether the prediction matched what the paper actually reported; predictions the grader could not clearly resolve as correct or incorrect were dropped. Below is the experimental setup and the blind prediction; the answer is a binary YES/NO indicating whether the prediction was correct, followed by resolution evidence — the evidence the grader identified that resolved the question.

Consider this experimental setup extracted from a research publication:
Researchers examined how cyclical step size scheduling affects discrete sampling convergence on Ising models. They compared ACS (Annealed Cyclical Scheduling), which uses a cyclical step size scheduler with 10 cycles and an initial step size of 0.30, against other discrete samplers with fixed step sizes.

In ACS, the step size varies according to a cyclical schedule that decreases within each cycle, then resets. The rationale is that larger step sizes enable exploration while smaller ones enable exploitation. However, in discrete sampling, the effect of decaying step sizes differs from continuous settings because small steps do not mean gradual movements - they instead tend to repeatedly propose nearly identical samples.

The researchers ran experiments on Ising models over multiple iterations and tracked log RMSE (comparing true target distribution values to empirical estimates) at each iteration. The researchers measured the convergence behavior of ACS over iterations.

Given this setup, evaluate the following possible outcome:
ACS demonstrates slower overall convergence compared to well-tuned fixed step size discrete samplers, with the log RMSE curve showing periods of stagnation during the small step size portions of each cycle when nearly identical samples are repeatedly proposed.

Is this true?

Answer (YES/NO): NO